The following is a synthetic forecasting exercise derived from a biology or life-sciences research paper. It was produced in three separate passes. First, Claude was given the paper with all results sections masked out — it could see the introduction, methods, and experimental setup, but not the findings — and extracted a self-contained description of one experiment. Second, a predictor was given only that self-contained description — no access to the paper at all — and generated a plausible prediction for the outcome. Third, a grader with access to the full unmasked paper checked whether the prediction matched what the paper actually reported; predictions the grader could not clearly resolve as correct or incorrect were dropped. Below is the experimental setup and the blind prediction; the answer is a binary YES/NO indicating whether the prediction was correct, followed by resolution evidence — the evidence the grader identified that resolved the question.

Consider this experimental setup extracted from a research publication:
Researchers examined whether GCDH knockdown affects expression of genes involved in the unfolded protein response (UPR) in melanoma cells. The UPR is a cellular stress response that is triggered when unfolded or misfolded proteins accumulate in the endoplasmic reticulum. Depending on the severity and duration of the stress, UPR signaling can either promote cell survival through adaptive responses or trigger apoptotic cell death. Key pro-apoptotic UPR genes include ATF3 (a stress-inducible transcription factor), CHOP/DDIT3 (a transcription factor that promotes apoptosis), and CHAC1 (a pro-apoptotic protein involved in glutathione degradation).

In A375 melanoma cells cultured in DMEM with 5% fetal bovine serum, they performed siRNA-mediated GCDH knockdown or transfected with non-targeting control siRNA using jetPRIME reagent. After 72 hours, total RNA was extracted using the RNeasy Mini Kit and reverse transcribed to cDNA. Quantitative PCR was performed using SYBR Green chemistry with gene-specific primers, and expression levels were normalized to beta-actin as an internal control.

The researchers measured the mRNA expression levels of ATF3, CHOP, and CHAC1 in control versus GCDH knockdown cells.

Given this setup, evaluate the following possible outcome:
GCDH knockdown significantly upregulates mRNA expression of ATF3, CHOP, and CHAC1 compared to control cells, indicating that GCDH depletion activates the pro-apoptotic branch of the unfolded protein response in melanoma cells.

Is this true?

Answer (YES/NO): YES